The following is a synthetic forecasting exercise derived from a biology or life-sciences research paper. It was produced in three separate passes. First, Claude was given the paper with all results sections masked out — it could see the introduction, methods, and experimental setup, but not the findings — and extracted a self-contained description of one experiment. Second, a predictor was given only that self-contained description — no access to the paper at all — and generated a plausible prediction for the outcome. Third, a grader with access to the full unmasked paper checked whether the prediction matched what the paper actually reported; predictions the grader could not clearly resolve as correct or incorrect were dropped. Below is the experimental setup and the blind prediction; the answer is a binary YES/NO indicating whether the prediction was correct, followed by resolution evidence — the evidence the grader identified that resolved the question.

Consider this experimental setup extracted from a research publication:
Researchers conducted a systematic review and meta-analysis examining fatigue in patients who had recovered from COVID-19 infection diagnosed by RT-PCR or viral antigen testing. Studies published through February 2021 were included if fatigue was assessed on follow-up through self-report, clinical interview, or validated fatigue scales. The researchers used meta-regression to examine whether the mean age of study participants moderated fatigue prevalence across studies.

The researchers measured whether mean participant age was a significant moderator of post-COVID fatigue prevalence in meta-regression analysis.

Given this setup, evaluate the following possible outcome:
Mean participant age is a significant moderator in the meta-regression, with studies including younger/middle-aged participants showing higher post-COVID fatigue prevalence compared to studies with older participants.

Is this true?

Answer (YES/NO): NO